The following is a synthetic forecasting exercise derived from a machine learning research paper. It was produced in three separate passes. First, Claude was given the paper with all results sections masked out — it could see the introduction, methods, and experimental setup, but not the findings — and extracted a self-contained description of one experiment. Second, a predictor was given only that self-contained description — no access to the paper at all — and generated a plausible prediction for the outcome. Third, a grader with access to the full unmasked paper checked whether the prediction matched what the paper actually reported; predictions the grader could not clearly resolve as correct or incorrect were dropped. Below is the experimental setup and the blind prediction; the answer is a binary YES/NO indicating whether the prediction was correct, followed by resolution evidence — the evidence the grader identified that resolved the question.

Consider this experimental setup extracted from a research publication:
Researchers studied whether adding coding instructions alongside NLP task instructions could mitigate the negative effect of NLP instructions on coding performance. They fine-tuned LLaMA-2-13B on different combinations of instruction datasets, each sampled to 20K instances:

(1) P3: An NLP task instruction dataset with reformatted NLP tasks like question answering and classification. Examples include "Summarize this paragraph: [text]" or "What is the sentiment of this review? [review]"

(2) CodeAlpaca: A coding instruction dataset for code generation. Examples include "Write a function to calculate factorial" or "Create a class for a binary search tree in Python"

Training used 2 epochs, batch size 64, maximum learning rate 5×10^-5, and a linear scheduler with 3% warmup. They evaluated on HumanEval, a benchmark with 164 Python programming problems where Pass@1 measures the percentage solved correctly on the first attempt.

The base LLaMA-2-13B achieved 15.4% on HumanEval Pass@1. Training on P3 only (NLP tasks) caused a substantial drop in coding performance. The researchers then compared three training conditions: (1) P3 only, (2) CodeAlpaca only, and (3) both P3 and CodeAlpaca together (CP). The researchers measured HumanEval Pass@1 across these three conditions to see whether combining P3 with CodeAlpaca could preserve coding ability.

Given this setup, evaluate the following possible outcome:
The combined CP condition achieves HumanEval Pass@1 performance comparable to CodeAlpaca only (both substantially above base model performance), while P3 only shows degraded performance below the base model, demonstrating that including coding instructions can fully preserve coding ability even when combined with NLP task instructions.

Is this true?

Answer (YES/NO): YES